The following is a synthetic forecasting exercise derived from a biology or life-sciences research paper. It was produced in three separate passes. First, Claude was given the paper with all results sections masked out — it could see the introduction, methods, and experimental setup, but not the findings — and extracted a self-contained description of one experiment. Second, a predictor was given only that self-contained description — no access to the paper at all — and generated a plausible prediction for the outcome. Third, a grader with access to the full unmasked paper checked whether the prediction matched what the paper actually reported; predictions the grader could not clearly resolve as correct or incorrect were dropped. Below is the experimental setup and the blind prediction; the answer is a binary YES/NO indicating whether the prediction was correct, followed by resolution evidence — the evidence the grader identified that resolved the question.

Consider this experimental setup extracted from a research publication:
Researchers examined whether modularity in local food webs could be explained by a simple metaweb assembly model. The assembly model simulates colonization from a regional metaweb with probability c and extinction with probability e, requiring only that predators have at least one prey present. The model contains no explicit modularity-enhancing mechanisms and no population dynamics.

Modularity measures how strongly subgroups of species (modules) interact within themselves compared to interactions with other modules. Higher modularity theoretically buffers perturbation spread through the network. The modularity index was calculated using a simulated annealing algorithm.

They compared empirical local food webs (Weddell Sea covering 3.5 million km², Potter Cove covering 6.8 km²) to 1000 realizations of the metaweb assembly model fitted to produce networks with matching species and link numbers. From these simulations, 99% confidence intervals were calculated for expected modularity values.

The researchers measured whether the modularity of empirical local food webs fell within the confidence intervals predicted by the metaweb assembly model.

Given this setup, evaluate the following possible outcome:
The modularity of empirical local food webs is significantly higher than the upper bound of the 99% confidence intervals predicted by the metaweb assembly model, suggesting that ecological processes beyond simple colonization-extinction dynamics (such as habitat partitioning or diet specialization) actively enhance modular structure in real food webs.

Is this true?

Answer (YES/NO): NO